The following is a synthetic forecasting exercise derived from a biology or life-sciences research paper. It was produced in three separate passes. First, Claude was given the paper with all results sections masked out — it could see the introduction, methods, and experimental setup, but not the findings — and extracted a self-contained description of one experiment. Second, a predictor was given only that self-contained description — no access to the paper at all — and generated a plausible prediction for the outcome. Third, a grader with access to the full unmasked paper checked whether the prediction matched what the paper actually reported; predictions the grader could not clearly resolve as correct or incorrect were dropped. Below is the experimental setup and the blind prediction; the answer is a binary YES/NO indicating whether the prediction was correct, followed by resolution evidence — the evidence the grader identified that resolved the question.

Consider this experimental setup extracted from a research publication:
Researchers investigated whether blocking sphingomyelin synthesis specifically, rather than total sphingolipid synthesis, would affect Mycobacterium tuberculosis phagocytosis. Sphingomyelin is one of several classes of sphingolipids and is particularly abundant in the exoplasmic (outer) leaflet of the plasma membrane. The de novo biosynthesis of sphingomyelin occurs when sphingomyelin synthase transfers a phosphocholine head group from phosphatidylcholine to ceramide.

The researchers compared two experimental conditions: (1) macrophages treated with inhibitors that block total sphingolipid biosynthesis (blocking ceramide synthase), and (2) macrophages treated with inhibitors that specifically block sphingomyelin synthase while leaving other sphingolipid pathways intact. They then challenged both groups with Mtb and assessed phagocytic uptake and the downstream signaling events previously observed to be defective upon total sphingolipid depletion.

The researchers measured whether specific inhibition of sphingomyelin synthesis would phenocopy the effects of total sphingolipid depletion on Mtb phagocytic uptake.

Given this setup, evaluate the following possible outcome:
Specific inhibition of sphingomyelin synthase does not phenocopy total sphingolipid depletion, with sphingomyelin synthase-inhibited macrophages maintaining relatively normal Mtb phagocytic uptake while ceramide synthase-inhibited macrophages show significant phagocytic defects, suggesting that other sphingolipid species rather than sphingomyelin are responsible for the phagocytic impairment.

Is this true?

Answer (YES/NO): NO